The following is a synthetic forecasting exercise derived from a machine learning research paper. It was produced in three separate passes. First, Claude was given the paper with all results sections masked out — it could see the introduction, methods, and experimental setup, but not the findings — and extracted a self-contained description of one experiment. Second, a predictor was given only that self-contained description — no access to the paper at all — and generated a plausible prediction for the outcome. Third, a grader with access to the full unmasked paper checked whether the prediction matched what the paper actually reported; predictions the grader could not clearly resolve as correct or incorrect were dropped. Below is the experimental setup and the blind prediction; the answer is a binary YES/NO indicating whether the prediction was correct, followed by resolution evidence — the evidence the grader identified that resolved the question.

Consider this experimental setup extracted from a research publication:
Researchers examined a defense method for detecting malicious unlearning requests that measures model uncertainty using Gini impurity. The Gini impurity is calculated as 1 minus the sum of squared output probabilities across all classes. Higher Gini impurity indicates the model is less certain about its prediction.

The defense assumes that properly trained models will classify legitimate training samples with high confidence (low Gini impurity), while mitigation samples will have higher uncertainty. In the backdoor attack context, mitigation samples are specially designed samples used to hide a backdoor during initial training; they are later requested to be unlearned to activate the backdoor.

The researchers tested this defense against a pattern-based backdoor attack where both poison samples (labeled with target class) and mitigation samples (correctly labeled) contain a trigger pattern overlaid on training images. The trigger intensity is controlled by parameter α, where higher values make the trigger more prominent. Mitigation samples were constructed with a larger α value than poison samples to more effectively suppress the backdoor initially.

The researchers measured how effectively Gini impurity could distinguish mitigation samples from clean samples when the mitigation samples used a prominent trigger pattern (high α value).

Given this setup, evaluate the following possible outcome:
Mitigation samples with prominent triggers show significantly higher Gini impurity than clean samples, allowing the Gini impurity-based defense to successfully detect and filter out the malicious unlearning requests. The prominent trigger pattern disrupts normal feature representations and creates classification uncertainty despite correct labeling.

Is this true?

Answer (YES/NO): NO